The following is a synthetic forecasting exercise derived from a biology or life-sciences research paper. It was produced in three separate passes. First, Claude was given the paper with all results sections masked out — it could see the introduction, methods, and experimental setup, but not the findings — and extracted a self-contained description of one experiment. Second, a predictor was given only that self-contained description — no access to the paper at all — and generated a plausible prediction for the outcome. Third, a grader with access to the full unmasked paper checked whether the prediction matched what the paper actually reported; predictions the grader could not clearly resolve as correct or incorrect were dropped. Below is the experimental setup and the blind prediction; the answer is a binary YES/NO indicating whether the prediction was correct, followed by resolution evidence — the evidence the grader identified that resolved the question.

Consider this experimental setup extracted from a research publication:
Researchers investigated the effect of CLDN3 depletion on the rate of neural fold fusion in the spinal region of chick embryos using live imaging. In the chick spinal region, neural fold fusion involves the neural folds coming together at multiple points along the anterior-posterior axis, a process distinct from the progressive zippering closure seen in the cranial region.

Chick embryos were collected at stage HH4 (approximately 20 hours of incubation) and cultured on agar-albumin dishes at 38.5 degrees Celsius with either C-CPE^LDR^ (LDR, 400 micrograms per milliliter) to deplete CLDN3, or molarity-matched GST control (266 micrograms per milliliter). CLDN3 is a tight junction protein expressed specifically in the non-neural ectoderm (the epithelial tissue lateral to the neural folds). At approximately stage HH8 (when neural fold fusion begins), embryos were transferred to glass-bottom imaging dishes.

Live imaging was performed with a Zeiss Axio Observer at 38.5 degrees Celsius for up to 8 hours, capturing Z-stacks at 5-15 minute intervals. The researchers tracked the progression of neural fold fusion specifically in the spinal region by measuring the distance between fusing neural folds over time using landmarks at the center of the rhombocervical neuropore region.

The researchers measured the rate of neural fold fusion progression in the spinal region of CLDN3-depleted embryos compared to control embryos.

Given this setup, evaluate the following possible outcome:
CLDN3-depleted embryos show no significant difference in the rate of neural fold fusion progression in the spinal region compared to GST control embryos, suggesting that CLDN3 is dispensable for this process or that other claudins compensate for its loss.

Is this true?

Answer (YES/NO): NO